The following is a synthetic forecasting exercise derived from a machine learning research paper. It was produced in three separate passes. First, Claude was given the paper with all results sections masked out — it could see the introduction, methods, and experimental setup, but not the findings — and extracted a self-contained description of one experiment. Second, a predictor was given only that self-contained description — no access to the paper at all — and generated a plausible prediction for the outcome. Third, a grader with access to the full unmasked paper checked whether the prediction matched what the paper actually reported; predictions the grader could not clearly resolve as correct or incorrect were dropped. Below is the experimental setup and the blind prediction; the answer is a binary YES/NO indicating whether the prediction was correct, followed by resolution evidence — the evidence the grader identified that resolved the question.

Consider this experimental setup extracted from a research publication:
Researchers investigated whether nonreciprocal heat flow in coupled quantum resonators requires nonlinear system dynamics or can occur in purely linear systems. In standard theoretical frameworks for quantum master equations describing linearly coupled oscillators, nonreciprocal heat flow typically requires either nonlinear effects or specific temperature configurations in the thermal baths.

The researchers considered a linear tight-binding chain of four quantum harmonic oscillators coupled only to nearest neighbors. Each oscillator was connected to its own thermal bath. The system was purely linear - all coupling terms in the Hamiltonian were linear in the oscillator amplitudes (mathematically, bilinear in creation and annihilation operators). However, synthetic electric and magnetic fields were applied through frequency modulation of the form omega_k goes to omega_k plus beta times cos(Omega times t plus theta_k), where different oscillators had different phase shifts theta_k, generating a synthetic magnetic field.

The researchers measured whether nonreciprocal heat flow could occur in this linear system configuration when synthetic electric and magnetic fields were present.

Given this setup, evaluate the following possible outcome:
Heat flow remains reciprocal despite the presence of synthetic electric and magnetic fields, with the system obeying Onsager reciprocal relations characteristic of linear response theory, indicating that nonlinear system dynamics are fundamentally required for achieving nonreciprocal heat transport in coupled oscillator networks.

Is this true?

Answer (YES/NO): NO